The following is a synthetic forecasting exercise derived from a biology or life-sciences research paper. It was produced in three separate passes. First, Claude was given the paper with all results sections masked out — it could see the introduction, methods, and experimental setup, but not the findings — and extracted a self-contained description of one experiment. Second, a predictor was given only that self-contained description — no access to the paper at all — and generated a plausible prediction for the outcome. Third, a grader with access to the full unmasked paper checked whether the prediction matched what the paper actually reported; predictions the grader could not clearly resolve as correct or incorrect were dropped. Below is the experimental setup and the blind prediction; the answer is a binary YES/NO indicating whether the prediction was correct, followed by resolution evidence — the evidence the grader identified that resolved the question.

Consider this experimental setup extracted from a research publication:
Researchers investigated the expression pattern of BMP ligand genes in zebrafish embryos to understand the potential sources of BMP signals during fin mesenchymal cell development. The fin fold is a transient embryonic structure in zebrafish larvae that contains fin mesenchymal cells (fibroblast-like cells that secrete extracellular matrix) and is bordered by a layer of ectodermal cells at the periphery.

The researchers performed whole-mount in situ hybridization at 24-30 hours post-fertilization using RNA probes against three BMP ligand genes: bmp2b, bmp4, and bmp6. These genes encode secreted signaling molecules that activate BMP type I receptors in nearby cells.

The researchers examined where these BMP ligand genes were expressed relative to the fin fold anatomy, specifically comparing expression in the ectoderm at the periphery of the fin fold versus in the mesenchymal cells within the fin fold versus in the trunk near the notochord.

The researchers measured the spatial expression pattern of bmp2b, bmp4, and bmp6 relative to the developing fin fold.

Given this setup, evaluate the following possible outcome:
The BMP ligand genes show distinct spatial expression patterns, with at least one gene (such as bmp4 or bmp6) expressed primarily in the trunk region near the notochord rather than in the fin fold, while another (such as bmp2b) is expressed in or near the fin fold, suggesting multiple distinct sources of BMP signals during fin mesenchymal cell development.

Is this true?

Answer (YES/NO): NO